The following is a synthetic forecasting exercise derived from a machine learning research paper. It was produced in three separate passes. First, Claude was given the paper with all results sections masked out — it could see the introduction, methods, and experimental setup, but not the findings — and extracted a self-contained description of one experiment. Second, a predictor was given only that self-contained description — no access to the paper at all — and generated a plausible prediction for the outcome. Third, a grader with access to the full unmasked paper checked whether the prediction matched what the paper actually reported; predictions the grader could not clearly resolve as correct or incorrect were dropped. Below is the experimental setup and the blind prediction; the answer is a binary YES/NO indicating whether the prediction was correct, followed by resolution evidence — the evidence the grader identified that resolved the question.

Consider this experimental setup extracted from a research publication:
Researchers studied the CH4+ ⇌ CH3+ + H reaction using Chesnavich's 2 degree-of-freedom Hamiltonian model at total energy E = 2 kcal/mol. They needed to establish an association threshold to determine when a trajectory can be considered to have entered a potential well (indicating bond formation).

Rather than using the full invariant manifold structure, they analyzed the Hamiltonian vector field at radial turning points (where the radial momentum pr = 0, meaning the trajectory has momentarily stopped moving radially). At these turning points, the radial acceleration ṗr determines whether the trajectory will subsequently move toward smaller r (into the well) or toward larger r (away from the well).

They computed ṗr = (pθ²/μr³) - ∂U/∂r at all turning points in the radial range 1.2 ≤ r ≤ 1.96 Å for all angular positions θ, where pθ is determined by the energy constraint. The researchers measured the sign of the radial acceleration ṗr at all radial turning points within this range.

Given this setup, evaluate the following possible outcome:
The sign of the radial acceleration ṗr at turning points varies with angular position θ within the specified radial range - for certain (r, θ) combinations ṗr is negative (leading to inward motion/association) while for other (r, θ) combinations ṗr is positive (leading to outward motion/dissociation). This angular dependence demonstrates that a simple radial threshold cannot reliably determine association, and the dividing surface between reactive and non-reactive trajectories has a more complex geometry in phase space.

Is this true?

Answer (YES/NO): NO